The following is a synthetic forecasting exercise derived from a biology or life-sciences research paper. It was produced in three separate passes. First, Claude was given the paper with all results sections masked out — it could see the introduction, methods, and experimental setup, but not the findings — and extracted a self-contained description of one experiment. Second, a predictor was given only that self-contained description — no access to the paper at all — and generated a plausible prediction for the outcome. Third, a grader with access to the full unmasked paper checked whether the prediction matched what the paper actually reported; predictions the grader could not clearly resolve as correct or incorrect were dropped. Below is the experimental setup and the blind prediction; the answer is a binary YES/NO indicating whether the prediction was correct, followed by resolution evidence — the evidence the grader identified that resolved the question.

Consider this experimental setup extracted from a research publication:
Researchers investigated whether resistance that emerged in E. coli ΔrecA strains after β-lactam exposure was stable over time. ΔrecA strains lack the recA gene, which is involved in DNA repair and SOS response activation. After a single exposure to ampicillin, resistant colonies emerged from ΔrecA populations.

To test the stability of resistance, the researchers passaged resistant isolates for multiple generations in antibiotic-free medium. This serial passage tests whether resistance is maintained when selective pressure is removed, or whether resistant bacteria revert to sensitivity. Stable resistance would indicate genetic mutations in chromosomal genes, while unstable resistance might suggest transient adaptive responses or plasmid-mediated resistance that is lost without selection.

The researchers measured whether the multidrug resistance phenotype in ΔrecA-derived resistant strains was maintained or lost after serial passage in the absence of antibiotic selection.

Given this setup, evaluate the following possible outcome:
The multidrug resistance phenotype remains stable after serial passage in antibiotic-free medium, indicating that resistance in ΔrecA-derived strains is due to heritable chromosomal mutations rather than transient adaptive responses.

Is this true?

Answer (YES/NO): YES